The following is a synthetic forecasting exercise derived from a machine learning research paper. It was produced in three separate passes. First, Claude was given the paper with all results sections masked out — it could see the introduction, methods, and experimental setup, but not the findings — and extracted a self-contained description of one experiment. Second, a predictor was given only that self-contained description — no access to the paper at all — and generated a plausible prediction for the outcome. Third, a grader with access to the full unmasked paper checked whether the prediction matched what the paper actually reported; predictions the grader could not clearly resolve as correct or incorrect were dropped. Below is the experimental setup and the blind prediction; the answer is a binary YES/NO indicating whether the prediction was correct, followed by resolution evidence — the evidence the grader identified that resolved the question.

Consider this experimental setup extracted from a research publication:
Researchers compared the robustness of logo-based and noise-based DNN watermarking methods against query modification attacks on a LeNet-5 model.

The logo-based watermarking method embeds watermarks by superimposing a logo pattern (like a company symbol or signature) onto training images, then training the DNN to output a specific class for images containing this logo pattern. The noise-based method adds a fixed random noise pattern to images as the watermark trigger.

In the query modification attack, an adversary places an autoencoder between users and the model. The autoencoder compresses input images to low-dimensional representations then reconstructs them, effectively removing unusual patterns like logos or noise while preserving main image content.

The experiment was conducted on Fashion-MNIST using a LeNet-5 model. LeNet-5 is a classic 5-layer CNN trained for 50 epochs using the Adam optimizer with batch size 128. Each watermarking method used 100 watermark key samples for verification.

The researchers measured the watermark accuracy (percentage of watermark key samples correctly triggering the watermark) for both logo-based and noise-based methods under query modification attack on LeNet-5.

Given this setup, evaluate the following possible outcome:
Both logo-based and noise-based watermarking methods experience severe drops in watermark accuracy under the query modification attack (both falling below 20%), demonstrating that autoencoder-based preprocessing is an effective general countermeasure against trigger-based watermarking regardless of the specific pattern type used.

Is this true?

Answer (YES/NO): YES